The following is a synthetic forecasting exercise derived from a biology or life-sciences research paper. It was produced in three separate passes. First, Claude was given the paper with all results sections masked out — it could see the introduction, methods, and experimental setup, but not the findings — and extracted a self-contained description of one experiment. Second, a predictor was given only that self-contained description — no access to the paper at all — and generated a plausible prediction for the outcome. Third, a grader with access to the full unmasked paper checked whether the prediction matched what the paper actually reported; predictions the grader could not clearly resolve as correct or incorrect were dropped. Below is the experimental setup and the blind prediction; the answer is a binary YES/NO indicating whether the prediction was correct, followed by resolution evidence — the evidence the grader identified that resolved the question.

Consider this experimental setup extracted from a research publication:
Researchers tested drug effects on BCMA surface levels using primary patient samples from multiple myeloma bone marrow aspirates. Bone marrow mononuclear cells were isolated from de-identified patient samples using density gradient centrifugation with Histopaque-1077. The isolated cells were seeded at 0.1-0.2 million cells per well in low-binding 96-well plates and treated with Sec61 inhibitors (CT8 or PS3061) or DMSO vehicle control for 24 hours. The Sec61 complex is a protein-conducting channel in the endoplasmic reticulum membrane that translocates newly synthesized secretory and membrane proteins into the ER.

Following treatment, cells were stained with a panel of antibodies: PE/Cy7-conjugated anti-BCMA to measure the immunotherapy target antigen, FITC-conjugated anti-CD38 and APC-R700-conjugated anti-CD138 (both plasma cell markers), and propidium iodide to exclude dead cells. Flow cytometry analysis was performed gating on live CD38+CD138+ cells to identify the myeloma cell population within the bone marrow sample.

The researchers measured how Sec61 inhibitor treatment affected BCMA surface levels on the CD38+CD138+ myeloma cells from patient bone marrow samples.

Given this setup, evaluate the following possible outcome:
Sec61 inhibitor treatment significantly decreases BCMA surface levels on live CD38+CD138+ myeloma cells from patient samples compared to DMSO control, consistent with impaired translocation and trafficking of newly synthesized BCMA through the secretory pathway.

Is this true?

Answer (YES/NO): NO